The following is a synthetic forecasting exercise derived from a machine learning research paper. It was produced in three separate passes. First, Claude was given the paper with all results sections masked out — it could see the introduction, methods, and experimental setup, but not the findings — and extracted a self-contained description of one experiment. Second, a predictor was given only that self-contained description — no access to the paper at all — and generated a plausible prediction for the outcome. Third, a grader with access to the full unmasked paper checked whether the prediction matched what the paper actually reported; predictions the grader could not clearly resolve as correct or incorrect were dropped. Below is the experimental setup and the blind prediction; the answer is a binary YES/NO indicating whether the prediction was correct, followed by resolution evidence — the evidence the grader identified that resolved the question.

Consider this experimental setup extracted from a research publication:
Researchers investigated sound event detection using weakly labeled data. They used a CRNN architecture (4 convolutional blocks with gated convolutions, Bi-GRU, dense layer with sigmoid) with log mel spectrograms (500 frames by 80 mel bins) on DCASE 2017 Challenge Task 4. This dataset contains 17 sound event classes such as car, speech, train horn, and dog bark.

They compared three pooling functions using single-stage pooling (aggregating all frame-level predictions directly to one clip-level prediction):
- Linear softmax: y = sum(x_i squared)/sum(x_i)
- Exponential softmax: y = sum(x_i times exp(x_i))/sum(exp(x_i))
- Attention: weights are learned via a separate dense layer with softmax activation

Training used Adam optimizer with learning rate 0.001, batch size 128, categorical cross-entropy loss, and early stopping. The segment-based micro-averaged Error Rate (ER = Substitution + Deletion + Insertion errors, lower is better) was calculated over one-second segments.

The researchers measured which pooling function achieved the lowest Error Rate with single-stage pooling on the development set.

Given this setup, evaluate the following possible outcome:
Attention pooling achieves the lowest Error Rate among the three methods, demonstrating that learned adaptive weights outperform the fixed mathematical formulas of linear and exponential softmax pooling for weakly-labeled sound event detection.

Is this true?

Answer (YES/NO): NO